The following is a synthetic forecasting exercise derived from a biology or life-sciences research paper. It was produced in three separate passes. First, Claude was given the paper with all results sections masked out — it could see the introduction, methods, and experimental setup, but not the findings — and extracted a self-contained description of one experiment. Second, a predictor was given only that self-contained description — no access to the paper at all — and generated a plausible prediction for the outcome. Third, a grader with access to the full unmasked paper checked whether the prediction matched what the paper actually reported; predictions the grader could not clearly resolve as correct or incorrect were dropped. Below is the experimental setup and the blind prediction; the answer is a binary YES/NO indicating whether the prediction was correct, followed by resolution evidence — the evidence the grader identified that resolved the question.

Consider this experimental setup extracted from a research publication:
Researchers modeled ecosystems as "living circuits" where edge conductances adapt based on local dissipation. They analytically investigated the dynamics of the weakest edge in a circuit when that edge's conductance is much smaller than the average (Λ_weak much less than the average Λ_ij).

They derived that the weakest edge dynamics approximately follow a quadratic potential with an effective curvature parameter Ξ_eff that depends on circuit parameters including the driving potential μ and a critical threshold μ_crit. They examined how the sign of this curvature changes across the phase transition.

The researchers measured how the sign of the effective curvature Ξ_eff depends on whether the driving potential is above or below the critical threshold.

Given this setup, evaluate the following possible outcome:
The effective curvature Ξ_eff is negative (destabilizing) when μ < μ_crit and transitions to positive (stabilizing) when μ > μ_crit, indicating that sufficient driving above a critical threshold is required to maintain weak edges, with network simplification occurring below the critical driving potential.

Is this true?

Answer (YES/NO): YES